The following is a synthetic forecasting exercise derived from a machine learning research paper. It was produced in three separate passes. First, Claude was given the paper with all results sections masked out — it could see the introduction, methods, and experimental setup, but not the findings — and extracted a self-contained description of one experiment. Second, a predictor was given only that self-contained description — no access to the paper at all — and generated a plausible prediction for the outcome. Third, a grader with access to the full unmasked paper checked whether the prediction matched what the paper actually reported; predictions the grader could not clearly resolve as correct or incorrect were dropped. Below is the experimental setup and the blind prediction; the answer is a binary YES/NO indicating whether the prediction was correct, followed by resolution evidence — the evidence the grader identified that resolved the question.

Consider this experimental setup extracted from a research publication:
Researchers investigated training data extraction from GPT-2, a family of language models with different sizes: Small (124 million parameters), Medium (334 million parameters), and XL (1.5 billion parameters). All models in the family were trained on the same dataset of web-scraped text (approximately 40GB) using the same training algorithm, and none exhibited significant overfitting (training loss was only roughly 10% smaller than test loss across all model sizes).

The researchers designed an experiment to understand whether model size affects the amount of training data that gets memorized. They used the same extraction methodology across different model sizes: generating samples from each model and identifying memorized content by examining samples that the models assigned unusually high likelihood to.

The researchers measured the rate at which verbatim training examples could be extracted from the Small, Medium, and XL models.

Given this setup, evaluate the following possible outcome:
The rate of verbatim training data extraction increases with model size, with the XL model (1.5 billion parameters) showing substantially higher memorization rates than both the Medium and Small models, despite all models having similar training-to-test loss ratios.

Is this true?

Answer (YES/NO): YES